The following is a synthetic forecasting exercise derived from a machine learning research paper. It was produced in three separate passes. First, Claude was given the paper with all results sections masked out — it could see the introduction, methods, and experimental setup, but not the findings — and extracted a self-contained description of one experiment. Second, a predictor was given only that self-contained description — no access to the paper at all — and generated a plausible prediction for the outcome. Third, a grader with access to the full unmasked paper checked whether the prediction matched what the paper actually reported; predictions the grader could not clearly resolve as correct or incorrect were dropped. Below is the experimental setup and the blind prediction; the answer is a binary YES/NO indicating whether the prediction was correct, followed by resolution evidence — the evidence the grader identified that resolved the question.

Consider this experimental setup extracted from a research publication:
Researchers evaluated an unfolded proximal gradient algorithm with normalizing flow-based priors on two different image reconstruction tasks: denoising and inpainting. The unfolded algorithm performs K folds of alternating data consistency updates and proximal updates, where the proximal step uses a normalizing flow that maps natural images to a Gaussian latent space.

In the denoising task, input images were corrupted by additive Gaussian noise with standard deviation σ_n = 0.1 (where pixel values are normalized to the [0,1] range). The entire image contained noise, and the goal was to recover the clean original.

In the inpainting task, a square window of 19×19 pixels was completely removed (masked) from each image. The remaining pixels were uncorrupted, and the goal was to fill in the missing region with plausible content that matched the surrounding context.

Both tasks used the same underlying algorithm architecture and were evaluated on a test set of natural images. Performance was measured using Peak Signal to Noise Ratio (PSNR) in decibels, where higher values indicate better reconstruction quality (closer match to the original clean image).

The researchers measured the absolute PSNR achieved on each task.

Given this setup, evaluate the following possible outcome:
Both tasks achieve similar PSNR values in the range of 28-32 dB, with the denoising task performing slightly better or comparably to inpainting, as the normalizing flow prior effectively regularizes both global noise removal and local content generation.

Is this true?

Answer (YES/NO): NO